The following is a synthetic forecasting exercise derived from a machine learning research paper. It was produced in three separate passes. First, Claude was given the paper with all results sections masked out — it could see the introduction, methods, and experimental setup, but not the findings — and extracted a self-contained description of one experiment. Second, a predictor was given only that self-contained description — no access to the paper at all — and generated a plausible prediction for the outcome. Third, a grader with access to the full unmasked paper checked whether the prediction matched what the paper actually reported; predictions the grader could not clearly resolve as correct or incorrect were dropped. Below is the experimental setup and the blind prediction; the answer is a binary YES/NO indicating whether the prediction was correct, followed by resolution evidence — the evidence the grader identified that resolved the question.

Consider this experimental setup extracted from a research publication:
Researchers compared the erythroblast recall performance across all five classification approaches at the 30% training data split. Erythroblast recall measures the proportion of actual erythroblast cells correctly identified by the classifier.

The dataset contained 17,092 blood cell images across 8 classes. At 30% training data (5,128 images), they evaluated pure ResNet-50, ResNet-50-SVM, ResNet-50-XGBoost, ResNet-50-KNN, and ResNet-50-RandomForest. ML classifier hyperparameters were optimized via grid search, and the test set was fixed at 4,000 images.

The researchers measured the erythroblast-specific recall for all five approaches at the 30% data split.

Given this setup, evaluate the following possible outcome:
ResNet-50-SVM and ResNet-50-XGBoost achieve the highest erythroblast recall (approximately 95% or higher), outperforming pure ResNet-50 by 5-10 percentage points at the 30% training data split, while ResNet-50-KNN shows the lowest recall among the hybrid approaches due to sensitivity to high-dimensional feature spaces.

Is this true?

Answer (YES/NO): NO